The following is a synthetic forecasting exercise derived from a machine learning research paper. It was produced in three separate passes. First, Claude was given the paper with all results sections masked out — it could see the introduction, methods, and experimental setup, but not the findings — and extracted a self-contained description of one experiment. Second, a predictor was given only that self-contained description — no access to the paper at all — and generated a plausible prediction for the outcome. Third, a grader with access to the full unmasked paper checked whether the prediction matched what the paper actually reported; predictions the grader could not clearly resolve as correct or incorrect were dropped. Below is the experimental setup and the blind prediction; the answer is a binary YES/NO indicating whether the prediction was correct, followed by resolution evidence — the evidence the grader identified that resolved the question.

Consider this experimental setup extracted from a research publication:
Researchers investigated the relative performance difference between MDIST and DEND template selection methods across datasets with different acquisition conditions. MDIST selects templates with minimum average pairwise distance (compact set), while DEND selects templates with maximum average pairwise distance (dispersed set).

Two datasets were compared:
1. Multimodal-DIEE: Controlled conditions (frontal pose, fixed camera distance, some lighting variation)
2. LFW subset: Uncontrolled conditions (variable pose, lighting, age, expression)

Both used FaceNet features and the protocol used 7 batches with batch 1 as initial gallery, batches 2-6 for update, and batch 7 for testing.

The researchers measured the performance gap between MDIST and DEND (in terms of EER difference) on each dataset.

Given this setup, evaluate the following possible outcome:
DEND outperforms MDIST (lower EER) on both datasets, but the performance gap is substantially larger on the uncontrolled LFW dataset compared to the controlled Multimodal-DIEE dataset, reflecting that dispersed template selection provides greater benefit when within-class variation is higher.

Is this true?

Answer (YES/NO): NO